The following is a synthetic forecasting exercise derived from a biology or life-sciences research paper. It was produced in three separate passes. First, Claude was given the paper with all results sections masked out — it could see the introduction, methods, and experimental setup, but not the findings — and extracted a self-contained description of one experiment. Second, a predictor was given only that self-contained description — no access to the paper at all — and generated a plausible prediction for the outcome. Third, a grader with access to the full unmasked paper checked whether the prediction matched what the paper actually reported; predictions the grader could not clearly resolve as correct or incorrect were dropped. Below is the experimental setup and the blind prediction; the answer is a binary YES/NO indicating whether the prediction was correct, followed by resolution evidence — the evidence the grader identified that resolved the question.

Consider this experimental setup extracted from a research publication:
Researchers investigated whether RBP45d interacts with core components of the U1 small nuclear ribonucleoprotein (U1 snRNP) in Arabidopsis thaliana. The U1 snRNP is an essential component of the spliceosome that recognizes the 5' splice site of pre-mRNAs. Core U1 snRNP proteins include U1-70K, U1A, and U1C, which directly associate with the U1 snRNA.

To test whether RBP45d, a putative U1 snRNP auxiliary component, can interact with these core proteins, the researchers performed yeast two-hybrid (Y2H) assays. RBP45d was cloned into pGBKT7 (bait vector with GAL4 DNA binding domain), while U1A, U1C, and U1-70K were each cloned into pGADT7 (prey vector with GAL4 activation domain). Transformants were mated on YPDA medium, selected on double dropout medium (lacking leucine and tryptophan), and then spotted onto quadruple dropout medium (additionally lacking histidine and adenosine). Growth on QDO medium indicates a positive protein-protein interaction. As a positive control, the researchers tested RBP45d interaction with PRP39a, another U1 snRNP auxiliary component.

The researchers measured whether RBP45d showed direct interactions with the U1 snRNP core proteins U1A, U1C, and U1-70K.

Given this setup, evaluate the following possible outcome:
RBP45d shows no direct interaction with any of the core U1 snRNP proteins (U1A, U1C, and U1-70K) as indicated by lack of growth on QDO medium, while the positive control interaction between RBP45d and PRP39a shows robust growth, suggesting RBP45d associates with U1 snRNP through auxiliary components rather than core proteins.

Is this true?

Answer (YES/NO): NO